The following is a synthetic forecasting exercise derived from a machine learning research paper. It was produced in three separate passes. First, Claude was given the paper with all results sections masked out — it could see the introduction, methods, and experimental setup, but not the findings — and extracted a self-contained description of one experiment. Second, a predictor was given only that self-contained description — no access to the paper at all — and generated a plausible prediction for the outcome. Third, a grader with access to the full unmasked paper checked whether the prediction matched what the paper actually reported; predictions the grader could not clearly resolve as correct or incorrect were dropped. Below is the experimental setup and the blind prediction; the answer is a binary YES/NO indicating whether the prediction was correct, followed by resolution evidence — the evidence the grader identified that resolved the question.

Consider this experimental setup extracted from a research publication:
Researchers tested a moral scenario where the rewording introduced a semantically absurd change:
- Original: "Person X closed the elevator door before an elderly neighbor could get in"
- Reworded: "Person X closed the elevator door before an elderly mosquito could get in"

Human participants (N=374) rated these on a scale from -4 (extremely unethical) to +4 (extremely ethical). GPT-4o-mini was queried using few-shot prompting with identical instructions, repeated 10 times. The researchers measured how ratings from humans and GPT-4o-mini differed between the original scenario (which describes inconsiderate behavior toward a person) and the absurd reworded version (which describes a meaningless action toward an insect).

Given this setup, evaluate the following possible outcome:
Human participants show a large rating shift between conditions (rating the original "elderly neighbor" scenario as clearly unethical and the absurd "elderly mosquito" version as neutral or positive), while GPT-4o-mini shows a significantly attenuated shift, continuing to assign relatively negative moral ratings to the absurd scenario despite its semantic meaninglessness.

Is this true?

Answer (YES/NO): YES